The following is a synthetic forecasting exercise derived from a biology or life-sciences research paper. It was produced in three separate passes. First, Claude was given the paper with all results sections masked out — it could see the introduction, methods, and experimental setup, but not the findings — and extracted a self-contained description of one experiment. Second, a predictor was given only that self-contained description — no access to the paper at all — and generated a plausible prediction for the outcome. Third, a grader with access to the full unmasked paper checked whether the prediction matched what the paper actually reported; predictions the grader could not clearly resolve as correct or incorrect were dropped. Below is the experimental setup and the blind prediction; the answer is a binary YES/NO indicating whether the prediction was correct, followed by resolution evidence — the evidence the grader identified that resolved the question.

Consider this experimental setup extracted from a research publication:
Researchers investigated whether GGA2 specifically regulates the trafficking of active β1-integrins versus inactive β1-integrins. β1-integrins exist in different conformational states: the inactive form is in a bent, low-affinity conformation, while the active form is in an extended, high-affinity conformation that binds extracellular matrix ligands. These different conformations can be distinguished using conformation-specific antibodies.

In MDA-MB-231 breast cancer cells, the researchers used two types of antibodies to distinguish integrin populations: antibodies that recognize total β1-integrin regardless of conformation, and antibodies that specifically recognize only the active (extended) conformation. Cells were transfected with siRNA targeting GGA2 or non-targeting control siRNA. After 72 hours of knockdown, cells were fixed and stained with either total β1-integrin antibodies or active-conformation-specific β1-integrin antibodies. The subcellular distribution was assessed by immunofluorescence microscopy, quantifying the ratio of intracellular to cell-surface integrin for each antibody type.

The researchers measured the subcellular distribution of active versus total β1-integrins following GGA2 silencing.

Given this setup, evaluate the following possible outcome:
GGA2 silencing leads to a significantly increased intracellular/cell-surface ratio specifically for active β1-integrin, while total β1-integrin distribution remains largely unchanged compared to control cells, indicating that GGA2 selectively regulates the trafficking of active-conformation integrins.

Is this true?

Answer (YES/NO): NO